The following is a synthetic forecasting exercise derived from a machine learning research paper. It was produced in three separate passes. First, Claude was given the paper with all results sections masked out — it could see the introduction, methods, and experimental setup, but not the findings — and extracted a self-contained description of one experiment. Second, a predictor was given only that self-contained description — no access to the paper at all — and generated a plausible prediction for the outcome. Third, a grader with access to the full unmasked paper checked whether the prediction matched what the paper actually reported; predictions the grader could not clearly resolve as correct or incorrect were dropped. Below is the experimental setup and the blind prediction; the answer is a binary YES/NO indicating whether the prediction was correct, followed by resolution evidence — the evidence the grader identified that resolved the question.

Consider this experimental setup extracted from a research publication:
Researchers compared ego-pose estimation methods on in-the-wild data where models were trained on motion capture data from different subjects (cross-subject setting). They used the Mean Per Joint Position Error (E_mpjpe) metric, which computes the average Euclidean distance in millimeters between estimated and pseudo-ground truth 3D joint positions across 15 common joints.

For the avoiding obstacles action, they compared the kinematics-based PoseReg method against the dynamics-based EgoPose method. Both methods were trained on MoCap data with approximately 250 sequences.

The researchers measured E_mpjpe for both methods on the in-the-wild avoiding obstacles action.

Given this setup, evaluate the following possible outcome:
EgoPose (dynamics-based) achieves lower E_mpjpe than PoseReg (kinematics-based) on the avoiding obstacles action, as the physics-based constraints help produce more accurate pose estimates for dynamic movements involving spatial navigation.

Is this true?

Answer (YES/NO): YES